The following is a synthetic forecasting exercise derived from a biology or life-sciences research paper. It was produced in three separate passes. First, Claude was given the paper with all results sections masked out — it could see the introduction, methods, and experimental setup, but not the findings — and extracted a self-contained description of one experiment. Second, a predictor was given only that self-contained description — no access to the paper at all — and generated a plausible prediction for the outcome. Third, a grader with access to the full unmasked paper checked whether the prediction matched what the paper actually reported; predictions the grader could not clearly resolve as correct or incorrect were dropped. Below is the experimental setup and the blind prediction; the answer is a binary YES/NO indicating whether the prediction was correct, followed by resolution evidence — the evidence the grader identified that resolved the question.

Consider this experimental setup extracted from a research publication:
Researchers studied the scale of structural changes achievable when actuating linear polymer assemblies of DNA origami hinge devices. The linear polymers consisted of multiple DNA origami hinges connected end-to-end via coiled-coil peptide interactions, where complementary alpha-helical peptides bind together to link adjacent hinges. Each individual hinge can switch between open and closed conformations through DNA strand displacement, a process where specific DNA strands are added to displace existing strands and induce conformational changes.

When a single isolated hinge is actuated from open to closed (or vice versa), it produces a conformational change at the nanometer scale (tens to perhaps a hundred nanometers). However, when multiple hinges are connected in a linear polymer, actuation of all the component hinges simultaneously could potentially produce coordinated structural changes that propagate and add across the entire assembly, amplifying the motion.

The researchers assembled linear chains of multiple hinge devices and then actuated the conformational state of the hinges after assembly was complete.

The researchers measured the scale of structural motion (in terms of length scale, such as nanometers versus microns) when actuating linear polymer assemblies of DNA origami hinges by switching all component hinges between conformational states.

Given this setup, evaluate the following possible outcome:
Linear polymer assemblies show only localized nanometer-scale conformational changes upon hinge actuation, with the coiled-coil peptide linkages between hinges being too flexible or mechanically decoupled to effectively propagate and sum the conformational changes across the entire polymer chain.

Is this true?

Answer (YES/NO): NO